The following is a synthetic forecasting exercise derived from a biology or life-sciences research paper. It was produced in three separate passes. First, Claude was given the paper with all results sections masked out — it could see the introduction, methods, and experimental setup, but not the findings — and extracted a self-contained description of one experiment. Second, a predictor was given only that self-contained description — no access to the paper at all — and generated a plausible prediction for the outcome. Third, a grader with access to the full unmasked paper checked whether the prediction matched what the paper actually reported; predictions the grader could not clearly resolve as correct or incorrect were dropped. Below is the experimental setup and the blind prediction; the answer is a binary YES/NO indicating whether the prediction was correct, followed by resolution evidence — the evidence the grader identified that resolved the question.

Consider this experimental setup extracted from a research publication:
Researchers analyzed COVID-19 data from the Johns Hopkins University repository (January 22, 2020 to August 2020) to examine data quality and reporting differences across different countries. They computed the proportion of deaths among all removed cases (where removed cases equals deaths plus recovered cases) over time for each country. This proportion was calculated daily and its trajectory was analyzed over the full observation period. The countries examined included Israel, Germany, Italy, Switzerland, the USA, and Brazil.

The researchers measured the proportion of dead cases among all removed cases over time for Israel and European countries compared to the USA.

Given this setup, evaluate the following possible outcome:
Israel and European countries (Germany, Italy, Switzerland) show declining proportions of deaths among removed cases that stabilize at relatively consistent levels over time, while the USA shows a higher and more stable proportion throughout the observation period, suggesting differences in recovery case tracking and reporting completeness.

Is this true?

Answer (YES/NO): NO